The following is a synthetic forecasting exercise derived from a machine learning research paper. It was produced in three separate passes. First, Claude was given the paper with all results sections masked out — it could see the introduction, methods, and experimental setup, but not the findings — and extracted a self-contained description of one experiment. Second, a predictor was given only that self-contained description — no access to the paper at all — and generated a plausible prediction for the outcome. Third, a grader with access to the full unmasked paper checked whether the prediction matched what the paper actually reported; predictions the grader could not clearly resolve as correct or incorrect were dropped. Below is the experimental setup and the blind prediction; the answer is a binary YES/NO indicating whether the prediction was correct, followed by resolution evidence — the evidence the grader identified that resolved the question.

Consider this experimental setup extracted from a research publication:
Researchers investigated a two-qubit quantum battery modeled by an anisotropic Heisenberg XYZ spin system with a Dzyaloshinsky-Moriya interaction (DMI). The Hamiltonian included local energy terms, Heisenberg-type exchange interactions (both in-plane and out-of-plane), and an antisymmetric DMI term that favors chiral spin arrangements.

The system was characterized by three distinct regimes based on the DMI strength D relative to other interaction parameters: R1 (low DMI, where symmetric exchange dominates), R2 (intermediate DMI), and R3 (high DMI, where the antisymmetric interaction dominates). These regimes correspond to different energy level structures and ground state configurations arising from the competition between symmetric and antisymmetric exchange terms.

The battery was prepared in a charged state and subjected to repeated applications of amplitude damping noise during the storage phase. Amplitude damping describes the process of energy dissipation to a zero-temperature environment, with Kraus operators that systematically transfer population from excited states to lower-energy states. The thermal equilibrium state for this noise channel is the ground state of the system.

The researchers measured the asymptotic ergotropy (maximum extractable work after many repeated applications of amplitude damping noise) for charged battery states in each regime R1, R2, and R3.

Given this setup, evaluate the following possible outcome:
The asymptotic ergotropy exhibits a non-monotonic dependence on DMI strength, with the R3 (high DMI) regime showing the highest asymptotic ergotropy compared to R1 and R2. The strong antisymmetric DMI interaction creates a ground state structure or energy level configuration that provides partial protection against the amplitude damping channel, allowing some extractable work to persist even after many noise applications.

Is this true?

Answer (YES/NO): NO